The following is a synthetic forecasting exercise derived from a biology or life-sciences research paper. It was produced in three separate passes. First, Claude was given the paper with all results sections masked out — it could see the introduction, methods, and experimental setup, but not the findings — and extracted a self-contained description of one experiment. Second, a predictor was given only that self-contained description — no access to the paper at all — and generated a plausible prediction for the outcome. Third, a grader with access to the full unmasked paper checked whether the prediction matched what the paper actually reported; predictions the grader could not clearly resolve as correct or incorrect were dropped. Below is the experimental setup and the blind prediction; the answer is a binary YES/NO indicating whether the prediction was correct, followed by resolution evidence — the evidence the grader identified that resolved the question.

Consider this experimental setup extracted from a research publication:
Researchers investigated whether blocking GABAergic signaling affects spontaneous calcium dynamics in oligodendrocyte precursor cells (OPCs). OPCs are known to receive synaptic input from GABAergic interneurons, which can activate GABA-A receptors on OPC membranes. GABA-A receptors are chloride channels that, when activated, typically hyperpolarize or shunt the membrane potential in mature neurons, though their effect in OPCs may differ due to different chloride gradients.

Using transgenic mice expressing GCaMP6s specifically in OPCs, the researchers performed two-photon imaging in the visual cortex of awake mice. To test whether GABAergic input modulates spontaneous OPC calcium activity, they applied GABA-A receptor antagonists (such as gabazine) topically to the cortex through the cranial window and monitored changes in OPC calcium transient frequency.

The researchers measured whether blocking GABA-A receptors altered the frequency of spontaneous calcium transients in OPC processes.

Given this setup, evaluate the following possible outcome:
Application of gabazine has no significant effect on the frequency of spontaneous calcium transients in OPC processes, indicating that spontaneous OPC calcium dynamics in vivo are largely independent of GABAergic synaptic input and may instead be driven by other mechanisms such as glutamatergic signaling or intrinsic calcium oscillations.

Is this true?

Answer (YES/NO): YES